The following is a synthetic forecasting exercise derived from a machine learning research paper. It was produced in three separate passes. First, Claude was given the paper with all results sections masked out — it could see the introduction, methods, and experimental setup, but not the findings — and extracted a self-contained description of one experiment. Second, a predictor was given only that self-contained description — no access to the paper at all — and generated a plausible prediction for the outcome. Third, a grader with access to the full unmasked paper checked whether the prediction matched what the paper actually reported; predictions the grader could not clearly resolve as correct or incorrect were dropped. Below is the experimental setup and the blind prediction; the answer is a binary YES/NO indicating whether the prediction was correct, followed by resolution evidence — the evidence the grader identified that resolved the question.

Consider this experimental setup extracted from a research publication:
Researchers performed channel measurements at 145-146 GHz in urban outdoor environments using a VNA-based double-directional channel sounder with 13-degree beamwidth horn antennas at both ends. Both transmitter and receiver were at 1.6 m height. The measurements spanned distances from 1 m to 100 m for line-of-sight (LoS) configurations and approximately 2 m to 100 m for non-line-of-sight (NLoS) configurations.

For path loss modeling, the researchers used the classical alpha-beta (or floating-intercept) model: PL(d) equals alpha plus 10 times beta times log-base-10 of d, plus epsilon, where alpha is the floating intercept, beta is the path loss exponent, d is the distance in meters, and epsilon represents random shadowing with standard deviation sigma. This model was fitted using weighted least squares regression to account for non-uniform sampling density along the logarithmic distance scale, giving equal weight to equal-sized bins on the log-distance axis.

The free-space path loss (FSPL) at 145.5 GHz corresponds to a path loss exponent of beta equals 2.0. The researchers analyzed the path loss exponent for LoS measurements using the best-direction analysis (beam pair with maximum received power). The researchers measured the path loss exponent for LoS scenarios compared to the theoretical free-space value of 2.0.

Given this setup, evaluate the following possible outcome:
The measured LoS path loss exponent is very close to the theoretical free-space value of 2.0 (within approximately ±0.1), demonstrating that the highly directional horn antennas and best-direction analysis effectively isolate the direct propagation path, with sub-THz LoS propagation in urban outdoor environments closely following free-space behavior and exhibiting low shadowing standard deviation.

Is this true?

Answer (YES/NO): NO